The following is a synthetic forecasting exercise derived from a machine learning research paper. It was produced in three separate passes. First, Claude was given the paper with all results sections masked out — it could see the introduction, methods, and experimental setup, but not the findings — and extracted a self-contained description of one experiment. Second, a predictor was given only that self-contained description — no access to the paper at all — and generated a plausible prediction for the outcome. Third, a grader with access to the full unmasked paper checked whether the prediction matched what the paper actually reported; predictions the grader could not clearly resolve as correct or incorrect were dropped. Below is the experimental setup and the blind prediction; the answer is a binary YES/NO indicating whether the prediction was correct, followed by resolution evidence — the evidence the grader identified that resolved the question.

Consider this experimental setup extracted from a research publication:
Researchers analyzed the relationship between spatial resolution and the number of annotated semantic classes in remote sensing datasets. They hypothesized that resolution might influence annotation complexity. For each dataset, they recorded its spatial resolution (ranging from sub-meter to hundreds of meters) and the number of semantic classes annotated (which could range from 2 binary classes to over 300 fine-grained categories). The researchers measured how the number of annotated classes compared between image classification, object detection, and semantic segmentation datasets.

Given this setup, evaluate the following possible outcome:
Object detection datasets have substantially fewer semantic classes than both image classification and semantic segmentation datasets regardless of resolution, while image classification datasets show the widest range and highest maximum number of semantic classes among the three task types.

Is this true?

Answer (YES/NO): NO